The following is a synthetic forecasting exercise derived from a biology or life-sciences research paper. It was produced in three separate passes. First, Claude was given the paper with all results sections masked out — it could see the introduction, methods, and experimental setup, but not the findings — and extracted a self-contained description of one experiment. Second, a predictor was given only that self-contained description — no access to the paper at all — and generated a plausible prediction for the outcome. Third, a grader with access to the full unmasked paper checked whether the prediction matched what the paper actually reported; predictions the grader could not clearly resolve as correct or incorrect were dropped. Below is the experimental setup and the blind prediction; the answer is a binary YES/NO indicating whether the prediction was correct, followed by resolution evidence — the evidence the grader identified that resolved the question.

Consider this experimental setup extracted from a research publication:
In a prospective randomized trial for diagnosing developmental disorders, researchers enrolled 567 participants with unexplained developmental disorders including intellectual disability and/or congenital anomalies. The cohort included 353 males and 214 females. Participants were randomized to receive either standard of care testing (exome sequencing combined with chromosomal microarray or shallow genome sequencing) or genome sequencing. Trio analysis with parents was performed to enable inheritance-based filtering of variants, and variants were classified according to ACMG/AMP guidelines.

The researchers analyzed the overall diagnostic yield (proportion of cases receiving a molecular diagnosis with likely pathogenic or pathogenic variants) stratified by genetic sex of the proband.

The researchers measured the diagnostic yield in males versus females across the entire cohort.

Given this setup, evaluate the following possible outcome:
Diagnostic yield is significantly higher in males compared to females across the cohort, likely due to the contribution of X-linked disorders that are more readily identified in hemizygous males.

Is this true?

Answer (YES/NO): NO